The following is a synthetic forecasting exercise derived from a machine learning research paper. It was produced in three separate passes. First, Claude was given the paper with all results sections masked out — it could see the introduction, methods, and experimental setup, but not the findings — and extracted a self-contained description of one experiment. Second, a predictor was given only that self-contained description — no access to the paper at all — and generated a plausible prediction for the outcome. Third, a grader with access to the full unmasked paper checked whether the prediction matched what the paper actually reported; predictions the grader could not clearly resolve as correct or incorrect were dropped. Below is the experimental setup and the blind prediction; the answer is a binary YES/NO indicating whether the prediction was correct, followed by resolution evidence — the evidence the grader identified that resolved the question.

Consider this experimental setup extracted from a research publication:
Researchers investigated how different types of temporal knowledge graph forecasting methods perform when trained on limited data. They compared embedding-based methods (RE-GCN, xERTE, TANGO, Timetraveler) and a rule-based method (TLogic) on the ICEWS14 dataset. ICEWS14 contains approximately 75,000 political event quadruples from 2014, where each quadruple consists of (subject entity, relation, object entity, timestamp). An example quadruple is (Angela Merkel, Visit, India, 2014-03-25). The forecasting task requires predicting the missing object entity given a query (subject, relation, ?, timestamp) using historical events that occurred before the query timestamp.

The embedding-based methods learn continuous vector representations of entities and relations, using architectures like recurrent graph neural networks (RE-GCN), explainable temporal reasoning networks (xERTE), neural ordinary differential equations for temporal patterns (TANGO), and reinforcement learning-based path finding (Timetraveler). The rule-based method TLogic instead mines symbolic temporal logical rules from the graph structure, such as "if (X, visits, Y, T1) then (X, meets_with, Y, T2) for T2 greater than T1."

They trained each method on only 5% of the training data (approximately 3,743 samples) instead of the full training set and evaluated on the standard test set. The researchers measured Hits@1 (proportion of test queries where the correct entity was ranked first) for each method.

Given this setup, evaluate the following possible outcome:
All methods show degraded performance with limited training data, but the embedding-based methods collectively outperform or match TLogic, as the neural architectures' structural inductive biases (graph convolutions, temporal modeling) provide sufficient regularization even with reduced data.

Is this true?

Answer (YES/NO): NO